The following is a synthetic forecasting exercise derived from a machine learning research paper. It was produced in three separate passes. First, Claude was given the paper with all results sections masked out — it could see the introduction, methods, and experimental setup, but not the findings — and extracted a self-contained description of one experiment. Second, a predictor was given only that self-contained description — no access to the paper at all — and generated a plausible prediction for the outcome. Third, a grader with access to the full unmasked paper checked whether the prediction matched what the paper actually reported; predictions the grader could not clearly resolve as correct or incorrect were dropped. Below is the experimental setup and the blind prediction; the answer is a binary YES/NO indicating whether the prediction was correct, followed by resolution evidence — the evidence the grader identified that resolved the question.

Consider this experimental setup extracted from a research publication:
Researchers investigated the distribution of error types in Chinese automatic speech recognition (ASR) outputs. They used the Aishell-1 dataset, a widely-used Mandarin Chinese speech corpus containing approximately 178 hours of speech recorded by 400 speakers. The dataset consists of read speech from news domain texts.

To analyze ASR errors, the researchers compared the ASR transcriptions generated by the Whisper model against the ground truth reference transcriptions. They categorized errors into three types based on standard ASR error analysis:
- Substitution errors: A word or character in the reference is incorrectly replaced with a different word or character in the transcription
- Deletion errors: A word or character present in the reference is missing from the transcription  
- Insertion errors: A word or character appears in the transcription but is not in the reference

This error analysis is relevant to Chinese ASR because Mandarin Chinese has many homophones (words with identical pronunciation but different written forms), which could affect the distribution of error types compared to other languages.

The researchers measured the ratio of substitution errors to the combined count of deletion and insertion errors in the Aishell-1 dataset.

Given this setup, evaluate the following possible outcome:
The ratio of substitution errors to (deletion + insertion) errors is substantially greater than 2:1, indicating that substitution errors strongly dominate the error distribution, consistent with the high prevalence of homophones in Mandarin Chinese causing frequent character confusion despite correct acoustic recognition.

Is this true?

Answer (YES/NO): YES